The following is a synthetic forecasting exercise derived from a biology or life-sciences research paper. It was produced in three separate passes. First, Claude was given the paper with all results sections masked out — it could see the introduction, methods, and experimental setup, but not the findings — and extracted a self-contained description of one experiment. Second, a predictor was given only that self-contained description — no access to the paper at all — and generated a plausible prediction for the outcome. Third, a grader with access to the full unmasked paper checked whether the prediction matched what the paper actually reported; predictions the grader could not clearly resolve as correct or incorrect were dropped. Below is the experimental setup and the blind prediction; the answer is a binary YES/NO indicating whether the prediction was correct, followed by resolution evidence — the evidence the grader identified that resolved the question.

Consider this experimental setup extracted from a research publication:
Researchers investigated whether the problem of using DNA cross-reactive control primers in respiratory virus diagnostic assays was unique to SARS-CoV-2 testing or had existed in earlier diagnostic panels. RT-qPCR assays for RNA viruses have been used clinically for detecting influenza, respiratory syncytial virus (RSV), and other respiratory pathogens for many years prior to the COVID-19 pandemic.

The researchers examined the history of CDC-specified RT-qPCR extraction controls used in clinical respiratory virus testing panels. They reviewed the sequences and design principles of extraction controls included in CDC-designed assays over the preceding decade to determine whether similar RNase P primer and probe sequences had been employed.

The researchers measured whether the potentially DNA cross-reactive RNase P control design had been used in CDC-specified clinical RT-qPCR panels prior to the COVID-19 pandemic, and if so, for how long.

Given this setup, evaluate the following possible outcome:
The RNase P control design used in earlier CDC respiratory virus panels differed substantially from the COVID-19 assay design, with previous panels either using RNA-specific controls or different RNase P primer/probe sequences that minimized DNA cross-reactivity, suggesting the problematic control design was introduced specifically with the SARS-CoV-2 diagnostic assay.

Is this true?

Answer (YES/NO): NO